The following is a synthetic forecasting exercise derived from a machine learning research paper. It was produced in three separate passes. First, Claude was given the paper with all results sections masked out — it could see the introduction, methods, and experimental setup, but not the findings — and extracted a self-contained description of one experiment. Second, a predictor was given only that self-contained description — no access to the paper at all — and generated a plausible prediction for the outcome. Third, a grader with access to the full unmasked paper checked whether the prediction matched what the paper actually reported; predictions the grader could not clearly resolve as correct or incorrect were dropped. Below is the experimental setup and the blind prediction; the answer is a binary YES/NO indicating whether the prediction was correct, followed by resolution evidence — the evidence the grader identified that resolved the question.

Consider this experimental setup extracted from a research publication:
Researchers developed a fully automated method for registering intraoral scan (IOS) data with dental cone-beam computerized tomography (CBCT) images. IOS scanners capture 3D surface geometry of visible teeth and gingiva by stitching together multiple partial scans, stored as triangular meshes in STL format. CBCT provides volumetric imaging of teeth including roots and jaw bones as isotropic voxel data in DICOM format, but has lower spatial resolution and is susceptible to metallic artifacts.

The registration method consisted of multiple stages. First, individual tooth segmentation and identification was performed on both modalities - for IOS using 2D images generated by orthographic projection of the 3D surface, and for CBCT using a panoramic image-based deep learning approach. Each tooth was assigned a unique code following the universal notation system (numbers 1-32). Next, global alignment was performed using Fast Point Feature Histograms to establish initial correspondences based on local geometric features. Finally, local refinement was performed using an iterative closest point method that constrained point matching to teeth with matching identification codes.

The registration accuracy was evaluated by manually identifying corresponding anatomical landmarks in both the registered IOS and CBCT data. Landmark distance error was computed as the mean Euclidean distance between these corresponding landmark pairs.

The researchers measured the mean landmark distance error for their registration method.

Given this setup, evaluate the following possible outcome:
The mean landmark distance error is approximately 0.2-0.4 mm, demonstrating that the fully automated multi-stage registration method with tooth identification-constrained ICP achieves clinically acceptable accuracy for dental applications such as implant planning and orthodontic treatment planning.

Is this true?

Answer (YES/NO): NO